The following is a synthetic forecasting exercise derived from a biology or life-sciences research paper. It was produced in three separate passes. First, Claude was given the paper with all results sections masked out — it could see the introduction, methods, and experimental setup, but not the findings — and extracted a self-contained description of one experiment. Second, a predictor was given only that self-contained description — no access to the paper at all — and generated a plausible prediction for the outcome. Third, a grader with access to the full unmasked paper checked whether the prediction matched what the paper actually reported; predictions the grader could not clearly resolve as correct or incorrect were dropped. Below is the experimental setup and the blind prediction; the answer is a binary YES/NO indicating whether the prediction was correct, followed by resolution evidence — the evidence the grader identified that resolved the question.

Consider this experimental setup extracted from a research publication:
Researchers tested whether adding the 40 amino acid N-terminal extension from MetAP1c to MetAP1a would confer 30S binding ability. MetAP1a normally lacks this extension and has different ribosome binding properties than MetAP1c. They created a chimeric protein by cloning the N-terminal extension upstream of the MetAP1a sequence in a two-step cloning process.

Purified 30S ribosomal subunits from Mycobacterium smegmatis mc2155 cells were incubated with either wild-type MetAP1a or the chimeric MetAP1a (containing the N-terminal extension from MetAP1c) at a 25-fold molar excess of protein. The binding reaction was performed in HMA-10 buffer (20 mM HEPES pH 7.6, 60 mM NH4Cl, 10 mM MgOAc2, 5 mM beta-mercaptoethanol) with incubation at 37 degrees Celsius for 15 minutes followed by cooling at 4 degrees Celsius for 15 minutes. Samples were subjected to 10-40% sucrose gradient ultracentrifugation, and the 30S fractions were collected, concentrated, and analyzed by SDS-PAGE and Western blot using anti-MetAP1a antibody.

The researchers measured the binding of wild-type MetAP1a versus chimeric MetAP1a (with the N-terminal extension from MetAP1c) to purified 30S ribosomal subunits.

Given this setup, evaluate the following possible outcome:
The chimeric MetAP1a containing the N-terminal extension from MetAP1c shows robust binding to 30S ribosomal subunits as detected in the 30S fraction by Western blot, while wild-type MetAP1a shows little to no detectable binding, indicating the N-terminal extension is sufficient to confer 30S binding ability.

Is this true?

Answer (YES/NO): YES